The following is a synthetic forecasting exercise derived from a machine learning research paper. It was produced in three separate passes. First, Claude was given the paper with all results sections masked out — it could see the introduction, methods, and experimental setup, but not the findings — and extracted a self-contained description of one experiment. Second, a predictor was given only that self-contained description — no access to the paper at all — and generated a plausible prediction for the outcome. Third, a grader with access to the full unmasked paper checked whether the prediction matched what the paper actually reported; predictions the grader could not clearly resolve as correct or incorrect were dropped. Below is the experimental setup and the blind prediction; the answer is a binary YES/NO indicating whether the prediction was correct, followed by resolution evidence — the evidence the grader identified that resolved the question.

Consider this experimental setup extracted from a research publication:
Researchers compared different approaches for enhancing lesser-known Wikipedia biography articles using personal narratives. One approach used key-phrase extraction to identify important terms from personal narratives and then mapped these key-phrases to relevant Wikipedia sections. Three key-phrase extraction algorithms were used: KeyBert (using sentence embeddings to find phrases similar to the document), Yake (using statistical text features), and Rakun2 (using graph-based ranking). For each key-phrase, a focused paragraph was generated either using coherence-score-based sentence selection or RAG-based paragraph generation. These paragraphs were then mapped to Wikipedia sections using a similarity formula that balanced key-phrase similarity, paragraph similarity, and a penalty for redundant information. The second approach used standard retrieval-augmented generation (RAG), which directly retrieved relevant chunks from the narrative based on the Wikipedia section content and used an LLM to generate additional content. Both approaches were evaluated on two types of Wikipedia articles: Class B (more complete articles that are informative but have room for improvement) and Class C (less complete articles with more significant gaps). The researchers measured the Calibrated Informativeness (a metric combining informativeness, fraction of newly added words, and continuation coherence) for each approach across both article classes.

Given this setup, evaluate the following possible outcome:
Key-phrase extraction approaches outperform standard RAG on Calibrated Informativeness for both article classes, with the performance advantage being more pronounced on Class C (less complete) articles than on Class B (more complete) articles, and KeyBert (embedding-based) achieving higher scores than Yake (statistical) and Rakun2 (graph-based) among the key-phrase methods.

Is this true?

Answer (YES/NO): NO